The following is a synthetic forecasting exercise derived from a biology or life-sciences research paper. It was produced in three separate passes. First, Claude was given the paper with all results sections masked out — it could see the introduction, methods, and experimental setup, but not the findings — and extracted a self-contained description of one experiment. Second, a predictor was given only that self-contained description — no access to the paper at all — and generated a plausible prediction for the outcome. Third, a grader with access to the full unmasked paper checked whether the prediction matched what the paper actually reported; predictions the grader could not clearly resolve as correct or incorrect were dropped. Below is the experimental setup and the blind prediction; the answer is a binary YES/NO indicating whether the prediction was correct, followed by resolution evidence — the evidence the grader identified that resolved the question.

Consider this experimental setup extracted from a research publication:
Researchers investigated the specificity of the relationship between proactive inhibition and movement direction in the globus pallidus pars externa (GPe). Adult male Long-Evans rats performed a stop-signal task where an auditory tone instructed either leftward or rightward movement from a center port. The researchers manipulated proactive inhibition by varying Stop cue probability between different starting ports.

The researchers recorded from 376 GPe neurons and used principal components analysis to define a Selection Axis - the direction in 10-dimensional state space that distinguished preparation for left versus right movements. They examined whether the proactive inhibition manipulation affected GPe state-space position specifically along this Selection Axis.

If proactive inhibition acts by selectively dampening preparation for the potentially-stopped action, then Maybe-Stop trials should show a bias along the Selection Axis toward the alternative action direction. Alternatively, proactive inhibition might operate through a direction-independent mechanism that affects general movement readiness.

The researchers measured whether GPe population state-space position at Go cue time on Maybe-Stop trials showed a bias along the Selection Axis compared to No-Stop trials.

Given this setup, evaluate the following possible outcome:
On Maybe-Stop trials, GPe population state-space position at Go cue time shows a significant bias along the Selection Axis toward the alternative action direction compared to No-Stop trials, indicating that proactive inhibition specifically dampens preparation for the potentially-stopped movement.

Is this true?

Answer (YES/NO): YES